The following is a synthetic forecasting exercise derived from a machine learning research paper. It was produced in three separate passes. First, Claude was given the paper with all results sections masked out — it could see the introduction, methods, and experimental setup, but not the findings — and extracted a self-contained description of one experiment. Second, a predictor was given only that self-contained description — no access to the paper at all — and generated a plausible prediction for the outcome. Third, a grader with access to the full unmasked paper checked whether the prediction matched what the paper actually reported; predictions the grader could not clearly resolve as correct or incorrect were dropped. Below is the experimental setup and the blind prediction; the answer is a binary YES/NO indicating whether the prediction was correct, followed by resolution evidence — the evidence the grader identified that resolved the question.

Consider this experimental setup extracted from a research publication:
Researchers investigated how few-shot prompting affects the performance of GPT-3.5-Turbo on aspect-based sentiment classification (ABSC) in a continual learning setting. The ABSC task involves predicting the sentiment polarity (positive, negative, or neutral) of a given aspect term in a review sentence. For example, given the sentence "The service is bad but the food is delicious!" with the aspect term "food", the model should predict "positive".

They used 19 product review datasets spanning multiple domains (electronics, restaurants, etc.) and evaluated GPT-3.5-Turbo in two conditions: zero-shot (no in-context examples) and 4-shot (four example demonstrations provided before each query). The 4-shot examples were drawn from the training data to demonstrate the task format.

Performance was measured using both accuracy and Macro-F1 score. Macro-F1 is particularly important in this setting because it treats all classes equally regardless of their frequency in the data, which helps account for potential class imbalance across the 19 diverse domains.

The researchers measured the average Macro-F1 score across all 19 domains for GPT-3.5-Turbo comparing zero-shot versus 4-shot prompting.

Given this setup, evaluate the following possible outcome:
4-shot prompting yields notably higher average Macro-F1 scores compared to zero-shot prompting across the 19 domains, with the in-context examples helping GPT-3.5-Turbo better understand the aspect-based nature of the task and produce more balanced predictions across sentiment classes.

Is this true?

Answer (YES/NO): NO